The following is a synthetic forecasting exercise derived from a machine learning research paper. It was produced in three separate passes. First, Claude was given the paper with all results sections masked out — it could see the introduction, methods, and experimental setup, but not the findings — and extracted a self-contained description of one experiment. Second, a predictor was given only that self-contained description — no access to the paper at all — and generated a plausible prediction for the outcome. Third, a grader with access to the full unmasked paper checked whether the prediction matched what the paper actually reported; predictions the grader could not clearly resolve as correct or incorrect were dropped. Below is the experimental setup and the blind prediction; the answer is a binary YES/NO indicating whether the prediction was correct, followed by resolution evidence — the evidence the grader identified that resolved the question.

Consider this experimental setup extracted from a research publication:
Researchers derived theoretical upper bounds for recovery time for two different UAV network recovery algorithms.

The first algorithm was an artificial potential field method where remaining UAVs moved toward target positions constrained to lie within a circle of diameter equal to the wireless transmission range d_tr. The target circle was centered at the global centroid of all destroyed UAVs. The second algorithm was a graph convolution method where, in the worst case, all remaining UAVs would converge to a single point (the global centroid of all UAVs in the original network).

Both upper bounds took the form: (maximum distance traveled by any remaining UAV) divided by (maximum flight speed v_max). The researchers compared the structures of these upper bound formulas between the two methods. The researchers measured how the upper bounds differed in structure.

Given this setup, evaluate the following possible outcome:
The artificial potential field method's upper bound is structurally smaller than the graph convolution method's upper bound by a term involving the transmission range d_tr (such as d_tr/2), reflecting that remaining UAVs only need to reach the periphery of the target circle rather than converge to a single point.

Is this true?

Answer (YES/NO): NO